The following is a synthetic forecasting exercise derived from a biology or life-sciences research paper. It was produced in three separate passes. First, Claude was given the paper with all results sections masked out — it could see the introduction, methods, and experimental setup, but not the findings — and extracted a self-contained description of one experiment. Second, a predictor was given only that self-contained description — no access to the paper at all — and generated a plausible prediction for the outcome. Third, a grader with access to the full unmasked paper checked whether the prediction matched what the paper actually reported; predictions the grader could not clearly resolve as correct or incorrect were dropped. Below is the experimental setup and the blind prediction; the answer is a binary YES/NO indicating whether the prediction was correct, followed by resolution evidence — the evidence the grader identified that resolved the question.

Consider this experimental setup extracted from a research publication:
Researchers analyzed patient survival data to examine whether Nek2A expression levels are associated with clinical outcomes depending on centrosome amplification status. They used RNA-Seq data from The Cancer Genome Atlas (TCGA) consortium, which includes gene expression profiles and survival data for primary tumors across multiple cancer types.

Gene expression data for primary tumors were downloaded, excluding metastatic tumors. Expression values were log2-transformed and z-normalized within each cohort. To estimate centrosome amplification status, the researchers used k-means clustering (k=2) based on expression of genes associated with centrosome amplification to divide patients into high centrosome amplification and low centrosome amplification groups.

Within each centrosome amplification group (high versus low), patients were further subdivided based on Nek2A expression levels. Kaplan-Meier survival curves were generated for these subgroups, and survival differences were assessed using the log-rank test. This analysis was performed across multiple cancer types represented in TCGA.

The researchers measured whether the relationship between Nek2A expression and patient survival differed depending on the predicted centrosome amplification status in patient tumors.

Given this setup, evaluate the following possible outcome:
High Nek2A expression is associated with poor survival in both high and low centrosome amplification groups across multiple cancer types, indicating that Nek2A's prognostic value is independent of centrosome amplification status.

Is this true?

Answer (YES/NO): NO